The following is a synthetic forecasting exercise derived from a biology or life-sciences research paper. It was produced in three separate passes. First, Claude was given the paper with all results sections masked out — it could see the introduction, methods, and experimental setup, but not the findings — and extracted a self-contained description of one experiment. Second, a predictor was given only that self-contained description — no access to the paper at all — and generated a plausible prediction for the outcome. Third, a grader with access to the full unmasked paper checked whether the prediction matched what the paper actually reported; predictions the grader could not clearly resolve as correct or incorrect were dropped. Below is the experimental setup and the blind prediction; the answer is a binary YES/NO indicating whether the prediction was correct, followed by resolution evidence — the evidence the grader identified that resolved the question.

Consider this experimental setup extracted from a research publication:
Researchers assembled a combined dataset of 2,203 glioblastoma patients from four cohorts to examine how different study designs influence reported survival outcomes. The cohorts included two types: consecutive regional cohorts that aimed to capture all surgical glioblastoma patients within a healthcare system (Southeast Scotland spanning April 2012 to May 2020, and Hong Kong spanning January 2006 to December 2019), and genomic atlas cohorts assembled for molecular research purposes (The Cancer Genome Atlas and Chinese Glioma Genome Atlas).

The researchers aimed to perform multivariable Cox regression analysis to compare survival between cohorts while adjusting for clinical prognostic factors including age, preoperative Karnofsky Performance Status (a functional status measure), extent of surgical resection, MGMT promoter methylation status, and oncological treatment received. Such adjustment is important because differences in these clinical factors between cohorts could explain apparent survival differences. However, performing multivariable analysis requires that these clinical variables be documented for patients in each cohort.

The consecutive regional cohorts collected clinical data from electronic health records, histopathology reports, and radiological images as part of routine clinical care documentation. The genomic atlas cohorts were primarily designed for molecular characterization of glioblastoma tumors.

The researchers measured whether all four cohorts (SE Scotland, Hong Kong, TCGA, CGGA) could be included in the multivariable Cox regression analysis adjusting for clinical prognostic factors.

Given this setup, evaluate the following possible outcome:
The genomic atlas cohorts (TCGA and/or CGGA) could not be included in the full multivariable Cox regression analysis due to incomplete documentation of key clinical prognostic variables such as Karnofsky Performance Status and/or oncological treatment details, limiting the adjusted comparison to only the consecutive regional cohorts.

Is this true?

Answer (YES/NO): YES